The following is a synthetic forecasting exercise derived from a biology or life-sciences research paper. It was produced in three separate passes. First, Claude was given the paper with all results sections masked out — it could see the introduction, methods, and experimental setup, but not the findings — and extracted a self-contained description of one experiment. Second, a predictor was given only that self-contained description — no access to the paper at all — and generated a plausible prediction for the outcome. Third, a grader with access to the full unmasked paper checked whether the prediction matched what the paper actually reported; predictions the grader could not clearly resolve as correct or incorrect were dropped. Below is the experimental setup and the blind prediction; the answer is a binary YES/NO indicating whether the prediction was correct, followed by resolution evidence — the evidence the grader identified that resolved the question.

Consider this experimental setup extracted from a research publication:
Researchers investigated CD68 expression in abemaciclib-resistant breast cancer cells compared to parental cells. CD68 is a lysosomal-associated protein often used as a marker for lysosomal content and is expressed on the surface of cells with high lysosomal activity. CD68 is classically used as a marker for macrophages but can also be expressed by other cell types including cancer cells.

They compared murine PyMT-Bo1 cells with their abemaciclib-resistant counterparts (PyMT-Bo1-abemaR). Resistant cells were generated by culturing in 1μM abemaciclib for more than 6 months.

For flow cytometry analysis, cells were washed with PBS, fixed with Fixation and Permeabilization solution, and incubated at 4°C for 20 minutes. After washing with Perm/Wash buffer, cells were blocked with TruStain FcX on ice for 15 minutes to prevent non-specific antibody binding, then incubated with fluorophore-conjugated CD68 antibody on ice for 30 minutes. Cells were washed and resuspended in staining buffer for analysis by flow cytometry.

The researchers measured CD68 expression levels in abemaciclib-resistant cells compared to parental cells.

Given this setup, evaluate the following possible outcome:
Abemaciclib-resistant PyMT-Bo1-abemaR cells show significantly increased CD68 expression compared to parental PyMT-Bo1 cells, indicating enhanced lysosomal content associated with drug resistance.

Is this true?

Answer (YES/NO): YES